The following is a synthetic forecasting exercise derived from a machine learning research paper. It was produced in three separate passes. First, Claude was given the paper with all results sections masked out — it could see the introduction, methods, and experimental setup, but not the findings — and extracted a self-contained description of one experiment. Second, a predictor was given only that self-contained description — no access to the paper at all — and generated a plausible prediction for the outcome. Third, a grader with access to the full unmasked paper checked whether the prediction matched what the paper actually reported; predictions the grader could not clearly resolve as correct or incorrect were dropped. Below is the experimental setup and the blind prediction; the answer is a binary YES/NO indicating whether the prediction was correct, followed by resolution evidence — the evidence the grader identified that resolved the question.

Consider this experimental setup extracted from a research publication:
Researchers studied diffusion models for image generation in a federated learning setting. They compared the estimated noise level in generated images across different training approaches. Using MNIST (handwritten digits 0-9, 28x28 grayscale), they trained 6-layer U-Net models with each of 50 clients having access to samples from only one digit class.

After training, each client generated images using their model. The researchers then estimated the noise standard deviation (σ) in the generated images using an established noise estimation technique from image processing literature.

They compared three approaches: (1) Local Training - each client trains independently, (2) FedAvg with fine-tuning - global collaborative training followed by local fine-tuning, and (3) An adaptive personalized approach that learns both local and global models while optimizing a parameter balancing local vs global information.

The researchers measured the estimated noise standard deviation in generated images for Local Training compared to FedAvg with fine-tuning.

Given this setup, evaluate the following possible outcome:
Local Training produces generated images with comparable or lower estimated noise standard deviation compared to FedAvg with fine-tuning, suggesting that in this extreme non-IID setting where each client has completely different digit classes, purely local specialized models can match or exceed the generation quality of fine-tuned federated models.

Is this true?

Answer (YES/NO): NO